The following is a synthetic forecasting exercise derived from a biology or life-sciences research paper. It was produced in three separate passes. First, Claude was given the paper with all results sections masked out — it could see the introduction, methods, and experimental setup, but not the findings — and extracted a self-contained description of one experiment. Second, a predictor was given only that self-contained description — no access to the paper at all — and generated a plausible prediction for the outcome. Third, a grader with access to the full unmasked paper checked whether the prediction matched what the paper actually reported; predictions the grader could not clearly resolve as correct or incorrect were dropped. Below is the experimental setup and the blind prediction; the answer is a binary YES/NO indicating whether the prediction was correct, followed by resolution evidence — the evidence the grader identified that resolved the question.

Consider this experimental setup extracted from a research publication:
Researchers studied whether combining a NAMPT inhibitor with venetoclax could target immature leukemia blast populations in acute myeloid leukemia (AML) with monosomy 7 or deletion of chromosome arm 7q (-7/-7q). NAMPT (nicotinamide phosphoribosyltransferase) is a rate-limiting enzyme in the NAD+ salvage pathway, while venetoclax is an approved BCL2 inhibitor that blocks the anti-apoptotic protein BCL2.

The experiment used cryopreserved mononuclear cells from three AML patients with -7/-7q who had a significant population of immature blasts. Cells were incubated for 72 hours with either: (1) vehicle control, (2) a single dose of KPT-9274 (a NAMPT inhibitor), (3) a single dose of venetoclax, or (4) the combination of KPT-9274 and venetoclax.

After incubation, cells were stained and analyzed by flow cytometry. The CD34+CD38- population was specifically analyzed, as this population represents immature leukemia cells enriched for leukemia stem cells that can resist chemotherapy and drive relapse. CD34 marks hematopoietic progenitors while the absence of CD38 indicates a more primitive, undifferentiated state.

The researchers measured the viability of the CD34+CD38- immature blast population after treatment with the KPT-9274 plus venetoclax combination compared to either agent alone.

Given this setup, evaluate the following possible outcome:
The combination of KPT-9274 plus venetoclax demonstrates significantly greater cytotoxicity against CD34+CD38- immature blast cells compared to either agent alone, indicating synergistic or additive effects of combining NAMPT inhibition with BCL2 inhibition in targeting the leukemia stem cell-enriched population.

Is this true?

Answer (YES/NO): YES